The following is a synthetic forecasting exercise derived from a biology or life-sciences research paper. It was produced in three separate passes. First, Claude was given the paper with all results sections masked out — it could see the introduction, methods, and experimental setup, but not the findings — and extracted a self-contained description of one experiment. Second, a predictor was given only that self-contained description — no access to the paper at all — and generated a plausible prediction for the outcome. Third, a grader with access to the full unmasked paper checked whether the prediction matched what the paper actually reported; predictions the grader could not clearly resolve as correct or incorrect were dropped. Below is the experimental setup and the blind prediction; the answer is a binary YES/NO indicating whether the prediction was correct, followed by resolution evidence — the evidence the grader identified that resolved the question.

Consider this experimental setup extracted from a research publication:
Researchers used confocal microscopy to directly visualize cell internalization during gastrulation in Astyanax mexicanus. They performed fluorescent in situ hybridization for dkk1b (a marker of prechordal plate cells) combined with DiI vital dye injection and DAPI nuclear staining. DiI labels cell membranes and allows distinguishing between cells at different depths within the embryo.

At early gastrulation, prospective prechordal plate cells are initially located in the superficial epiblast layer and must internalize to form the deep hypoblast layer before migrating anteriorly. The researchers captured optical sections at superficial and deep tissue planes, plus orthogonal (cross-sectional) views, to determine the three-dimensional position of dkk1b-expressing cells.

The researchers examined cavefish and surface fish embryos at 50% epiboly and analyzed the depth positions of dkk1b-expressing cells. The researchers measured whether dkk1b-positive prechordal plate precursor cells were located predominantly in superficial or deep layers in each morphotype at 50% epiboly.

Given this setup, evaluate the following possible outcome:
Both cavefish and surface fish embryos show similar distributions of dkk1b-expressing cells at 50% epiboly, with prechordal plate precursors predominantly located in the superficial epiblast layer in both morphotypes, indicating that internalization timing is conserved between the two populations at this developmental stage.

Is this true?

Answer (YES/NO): NO